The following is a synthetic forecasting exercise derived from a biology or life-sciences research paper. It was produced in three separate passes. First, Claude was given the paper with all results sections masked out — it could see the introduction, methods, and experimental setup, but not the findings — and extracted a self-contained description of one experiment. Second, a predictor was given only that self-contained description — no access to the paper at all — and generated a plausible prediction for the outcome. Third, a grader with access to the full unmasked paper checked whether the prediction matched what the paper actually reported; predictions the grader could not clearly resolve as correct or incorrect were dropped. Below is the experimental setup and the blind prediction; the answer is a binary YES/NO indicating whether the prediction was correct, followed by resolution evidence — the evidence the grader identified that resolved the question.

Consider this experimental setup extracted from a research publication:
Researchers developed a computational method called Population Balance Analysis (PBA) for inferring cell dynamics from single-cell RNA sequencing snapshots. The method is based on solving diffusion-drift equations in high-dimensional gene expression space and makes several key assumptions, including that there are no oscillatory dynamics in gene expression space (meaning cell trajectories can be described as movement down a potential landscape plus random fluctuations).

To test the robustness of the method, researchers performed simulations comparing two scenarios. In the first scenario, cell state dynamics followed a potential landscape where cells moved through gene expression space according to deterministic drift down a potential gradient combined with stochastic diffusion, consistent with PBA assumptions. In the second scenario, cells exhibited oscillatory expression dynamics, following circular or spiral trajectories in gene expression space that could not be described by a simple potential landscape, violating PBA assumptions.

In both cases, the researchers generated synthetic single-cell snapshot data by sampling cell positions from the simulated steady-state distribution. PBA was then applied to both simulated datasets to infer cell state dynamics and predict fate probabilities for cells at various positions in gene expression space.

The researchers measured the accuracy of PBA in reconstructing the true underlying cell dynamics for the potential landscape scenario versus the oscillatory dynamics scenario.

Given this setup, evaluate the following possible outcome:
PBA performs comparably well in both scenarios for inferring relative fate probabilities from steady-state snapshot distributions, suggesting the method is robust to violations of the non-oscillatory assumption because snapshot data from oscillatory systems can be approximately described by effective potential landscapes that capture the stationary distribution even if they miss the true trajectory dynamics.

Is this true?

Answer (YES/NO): NO